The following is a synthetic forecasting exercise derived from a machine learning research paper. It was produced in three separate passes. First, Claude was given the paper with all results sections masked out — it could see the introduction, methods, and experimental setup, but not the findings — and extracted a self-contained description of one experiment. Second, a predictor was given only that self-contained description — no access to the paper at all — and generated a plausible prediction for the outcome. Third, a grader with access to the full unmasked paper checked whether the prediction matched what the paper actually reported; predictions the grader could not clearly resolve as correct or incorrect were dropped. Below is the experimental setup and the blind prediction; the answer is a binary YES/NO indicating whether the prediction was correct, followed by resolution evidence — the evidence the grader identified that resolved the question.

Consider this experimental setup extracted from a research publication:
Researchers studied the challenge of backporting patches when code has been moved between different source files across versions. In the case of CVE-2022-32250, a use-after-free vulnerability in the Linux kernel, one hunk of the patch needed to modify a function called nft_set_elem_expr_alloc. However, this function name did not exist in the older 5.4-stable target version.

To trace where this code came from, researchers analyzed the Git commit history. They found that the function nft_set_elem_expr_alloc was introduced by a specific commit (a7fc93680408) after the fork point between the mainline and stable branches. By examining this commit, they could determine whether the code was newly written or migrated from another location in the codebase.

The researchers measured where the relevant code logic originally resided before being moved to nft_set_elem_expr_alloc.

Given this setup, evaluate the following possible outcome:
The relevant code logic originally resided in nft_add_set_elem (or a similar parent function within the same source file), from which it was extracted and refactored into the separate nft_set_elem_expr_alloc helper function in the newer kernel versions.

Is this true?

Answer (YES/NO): NO